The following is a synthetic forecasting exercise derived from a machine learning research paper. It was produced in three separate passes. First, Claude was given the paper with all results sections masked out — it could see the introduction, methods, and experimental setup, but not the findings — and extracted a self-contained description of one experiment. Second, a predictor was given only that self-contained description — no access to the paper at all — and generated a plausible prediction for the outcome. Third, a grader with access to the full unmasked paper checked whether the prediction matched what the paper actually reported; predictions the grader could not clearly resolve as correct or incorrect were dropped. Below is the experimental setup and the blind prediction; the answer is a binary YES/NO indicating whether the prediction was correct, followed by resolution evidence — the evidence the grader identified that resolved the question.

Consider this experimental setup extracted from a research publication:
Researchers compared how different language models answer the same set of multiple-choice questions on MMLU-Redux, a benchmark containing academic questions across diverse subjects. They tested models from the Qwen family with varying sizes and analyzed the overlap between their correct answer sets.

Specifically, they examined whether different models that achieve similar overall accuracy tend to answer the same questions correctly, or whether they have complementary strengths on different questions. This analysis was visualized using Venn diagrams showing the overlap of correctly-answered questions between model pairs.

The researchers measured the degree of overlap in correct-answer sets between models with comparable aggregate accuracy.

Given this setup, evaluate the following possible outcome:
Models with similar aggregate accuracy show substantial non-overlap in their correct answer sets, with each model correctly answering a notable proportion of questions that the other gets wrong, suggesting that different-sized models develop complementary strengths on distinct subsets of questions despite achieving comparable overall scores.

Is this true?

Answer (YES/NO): YES